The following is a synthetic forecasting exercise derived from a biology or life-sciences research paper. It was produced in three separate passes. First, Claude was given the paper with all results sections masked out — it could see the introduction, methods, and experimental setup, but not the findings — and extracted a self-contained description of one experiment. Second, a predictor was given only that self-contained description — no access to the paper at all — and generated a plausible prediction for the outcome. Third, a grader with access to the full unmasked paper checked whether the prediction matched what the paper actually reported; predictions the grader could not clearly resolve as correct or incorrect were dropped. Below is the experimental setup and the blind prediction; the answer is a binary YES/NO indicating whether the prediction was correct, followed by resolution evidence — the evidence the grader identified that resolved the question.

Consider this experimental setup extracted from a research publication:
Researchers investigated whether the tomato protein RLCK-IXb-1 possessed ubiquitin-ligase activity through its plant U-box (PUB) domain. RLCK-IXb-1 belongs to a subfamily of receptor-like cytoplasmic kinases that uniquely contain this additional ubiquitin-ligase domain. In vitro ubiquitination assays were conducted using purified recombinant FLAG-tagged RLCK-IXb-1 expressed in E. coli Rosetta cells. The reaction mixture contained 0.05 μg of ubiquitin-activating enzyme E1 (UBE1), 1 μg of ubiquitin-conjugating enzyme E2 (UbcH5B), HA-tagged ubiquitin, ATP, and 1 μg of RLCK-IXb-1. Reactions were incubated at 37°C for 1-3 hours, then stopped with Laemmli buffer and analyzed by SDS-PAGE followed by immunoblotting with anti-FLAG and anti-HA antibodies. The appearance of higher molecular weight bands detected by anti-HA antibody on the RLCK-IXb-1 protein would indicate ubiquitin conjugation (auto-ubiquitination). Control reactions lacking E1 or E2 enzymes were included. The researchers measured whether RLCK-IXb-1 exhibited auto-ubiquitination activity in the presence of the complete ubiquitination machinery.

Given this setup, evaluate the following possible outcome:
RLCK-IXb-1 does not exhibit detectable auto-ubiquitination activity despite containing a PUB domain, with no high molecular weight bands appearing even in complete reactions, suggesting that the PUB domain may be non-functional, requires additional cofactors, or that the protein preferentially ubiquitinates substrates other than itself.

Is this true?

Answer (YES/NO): NO